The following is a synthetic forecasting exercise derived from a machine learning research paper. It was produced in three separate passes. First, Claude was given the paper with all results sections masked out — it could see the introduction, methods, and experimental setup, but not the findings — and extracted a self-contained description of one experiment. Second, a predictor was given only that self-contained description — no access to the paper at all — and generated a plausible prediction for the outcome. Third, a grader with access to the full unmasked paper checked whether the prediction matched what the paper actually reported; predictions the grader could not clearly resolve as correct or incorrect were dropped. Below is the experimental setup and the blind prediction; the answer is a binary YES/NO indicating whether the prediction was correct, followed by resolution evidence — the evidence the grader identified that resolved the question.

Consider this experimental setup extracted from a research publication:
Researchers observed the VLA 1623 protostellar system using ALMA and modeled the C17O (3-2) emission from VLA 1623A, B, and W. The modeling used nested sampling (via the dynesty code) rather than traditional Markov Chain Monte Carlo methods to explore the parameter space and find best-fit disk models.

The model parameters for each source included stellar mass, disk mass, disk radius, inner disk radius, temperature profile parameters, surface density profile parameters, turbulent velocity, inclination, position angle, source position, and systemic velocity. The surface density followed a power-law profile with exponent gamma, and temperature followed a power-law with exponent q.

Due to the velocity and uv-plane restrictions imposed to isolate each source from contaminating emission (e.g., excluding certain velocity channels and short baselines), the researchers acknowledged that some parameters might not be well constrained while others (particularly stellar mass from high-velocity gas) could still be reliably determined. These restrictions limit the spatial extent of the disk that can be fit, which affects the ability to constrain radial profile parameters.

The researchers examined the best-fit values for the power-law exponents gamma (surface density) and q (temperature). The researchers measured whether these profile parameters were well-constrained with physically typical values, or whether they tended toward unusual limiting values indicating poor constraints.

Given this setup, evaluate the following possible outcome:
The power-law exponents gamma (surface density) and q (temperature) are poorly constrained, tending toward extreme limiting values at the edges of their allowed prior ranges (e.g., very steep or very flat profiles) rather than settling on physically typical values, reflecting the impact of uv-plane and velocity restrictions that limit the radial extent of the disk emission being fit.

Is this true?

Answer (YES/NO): YES